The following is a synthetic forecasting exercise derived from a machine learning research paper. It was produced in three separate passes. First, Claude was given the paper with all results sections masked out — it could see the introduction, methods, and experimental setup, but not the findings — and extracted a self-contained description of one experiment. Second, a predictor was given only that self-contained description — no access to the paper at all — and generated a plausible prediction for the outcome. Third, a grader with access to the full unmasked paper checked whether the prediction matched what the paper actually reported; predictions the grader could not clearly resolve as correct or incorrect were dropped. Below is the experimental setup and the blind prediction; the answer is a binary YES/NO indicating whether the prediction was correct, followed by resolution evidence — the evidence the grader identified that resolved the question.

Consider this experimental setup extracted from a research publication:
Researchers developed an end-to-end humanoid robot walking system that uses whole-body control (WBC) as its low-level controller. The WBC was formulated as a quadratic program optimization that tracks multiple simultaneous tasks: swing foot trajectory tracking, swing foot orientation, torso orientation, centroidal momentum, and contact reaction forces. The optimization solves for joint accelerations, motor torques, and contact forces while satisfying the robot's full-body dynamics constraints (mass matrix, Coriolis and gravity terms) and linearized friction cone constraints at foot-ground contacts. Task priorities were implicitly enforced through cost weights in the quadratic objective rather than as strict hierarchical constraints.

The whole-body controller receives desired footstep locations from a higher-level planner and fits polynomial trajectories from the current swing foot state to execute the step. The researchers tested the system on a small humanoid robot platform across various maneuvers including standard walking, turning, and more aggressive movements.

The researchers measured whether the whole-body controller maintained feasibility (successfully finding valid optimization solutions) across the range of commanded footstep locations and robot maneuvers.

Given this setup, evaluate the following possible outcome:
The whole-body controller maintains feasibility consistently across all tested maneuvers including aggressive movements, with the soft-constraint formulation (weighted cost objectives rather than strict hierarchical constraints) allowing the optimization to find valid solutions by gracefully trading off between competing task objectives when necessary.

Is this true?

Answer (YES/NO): NO